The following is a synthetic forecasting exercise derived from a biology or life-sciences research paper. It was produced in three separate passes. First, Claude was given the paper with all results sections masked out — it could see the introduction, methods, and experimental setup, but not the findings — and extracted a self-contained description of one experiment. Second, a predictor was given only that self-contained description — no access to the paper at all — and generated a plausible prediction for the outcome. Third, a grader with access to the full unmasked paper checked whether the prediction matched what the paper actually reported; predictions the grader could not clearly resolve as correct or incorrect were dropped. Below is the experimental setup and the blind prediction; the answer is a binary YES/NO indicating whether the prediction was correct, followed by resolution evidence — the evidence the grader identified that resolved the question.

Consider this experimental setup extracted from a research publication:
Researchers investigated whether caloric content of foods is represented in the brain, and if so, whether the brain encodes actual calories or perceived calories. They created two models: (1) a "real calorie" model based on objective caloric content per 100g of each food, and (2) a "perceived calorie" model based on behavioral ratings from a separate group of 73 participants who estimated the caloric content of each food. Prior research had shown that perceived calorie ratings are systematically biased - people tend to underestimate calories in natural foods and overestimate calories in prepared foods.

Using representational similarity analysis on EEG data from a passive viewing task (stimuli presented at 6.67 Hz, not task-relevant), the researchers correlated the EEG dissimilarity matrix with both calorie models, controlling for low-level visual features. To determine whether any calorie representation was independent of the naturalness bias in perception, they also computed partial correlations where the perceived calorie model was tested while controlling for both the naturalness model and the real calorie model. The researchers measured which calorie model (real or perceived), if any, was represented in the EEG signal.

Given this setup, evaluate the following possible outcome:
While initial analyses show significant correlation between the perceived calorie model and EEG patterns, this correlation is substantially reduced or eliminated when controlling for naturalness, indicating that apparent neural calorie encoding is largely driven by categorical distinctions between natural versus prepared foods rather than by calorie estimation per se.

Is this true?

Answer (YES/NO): YES